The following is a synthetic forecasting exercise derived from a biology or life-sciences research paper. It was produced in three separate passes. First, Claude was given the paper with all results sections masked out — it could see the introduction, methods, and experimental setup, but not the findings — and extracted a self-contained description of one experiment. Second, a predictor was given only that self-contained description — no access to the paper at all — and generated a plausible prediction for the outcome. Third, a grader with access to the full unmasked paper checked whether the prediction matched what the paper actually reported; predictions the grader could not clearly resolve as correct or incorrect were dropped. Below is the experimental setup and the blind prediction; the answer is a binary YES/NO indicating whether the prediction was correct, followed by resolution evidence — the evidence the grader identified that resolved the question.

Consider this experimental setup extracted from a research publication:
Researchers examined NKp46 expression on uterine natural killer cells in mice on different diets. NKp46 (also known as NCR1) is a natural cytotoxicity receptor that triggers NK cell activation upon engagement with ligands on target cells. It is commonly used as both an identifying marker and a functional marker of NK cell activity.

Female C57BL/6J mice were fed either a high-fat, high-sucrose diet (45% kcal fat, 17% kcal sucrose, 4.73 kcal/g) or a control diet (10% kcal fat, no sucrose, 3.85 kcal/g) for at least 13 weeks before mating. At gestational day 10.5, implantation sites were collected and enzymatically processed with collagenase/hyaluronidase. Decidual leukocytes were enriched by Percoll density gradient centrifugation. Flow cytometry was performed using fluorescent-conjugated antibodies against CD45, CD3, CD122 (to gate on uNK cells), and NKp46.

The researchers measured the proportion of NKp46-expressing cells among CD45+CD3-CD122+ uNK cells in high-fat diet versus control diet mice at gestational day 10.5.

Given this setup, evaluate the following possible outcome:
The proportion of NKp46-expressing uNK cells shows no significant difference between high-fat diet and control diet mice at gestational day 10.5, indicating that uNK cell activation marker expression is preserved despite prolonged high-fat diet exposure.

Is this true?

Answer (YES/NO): NO